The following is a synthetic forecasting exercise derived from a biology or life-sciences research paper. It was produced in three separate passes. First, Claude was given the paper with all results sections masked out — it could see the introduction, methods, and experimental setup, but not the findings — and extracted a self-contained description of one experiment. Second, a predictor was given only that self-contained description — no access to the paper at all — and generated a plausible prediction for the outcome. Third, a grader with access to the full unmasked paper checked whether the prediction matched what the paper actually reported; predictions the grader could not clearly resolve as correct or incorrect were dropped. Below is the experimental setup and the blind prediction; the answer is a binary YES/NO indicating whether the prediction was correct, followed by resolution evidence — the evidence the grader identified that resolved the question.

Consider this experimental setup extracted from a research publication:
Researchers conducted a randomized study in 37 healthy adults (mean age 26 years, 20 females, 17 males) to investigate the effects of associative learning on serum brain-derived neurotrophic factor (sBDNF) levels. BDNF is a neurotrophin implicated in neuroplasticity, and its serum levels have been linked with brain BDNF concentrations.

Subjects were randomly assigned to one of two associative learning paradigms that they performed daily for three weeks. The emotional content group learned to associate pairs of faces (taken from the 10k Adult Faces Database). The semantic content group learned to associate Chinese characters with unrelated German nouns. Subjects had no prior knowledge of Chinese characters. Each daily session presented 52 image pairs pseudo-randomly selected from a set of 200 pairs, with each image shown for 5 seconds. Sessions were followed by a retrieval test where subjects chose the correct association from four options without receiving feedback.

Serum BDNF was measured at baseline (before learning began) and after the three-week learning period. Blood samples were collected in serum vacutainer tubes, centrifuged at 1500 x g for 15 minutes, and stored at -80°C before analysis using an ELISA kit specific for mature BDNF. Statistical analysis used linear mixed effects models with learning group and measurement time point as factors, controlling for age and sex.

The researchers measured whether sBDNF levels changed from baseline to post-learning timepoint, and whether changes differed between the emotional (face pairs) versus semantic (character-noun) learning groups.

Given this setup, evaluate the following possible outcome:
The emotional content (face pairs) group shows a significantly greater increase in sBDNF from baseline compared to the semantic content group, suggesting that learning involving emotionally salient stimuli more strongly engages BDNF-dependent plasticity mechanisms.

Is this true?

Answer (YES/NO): YES